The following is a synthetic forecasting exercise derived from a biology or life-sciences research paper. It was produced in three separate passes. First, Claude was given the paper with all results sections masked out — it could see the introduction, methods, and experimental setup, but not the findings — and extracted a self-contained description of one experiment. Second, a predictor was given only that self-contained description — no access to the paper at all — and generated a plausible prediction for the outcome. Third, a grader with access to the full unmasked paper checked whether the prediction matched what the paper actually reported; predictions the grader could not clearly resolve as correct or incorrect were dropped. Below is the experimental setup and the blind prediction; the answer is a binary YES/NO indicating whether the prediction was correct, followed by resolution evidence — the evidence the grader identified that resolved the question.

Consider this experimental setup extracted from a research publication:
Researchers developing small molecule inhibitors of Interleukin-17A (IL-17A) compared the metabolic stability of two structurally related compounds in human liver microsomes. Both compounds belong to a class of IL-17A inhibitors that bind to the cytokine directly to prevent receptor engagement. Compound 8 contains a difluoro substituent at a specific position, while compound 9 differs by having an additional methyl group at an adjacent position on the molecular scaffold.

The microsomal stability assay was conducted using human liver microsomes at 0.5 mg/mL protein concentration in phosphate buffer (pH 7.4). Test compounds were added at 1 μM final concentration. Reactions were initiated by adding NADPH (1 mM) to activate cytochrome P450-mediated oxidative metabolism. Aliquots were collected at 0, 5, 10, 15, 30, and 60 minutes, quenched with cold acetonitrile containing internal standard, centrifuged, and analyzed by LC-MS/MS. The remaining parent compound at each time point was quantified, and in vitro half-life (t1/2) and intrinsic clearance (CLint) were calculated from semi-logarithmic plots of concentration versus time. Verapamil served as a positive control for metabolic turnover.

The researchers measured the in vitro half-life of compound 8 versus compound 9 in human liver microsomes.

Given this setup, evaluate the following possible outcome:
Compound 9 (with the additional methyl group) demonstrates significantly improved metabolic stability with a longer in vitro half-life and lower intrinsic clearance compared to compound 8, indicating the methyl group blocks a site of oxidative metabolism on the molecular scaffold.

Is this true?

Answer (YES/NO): NO